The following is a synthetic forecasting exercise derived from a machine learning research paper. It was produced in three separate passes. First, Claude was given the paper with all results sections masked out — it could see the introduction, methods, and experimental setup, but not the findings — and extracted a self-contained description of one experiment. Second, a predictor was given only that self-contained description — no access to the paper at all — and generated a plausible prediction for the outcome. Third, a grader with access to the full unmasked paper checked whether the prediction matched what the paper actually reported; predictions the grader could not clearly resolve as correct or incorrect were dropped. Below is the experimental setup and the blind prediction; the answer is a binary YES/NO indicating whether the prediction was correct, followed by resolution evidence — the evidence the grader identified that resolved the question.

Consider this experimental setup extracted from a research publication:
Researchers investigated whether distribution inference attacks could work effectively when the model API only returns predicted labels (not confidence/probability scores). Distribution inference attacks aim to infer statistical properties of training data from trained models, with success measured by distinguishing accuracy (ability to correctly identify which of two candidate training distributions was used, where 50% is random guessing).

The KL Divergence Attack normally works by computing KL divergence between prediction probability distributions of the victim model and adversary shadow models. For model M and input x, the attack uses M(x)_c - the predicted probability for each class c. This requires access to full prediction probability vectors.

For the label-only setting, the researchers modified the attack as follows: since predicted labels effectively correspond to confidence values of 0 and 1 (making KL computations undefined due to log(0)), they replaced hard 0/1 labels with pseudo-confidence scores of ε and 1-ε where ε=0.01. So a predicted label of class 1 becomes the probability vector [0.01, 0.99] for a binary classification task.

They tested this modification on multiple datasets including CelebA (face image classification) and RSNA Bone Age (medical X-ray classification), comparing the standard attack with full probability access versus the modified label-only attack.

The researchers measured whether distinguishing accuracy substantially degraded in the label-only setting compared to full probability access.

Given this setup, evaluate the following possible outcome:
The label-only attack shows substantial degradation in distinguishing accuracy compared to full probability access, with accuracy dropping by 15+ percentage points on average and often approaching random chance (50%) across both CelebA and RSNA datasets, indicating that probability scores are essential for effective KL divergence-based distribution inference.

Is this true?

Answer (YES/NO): NO